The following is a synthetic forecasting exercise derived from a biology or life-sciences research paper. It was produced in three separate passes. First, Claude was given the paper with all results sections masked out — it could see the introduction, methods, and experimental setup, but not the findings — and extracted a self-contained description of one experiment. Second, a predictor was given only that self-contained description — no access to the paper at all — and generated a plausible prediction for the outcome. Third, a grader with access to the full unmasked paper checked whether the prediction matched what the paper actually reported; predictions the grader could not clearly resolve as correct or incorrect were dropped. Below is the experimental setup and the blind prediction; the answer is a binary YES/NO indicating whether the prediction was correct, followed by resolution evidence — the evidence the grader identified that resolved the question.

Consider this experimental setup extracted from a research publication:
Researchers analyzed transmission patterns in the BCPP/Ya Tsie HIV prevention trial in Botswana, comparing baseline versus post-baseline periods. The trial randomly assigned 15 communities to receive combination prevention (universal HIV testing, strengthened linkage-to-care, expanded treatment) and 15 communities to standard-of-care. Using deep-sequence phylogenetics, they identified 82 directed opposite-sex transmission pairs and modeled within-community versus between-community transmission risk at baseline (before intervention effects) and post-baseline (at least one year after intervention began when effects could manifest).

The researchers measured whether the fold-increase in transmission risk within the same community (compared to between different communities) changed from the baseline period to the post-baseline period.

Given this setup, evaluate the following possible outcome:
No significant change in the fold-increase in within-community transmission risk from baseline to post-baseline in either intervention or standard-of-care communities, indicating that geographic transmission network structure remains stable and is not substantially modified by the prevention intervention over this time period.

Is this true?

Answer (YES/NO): NO